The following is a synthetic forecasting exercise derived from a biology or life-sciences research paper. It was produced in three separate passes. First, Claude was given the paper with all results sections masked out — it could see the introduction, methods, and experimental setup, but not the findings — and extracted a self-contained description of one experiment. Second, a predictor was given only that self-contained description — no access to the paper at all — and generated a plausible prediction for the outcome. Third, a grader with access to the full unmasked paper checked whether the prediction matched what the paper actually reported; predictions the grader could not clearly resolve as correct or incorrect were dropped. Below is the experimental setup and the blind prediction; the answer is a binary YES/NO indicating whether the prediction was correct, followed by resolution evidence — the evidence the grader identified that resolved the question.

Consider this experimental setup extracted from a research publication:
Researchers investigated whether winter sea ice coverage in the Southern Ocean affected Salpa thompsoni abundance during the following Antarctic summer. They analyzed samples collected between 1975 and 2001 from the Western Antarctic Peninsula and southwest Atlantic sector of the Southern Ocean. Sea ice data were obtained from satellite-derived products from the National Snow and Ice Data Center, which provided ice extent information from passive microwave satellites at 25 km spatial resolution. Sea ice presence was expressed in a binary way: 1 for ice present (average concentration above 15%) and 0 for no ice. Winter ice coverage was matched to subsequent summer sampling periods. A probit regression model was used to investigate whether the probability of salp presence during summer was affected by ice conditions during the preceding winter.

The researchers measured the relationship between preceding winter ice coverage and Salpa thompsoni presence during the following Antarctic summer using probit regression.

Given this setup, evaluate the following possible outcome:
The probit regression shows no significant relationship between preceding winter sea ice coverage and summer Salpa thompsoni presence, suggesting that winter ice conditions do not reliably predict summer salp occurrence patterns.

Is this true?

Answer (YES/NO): NO